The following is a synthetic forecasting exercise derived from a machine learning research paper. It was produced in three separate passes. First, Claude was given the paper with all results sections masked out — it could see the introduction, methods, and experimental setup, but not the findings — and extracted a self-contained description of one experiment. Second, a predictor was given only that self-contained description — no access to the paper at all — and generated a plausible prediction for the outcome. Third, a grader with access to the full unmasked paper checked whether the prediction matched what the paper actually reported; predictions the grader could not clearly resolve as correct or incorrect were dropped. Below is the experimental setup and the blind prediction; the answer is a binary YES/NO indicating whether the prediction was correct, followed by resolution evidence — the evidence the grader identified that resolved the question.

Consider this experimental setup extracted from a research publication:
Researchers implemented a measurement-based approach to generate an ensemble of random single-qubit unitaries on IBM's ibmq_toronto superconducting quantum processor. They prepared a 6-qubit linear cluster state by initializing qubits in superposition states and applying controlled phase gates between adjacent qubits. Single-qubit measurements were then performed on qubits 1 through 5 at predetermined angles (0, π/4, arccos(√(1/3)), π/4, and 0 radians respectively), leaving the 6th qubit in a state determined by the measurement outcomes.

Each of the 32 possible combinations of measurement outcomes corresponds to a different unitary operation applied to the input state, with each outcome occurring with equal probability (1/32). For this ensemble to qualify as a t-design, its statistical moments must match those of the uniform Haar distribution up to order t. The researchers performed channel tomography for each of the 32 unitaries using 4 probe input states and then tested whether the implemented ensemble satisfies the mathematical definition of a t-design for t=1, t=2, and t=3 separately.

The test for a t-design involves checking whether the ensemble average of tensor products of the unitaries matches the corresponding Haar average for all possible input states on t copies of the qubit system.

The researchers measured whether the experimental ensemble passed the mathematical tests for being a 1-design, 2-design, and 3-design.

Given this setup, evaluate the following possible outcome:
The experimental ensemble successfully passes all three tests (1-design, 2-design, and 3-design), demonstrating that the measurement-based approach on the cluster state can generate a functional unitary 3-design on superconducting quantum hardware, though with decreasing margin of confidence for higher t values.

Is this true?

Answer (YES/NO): NO